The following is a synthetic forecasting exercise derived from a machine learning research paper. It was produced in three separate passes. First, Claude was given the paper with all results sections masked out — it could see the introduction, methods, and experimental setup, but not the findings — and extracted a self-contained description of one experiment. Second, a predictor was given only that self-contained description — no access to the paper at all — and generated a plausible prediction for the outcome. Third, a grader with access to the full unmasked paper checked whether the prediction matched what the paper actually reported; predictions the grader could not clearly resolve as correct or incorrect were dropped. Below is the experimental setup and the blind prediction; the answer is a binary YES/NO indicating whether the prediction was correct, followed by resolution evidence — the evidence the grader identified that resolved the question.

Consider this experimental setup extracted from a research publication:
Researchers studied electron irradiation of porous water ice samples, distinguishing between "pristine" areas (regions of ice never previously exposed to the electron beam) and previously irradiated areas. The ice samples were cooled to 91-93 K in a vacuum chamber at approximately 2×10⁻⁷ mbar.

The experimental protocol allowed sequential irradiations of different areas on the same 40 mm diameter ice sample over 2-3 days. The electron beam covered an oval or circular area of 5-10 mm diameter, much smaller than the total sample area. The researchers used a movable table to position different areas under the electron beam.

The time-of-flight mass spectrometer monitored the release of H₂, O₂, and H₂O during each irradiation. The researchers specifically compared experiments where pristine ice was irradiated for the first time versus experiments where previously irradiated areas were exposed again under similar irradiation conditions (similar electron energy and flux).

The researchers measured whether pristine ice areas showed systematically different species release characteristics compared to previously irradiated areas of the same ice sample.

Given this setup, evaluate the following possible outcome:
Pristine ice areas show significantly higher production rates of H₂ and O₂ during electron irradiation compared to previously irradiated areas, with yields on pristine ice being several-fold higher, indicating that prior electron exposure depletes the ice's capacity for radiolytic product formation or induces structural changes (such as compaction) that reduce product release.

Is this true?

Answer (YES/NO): NO